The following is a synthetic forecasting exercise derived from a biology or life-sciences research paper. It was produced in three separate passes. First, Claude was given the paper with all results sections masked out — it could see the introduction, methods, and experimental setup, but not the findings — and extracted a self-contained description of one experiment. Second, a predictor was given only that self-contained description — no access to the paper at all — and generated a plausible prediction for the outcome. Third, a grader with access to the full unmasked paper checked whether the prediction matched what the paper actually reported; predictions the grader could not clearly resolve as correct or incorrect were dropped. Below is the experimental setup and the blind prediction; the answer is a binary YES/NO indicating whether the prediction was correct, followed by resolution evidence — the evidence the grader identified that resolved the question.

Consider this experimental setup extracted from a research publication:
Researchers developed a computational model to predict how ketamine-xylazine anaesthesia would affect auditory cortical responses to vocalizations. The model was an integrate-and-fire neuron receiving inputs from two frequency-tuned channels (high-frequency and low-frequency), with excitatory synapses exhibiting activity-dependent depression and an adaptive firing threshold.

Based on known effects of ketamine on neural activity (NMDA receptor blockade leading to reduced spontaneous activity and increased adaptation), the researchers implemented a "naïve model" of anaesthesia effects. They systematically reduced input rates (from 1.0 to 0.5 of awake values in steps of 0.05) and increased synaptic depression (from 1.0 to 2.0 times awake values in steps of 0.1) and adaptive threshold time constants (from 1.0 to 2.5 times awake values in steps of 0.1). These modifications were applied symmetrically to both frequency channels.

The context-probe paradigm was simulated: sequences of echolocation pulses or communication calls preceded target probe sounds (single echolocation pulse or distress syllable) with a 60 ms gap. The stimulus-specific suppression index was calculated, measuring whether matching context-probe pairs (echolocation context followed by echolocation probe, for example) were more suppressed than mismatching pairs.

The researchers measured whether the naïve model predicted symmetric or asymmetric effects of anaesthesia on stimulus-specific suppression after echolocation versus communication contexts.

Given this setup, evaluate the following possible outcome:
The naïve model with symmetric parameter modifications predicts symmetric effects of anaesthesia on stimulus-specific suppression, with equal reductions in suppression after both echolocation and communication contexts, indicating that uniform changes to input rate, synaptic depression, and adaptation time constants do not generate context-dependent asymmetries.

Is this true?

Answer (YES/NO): YES